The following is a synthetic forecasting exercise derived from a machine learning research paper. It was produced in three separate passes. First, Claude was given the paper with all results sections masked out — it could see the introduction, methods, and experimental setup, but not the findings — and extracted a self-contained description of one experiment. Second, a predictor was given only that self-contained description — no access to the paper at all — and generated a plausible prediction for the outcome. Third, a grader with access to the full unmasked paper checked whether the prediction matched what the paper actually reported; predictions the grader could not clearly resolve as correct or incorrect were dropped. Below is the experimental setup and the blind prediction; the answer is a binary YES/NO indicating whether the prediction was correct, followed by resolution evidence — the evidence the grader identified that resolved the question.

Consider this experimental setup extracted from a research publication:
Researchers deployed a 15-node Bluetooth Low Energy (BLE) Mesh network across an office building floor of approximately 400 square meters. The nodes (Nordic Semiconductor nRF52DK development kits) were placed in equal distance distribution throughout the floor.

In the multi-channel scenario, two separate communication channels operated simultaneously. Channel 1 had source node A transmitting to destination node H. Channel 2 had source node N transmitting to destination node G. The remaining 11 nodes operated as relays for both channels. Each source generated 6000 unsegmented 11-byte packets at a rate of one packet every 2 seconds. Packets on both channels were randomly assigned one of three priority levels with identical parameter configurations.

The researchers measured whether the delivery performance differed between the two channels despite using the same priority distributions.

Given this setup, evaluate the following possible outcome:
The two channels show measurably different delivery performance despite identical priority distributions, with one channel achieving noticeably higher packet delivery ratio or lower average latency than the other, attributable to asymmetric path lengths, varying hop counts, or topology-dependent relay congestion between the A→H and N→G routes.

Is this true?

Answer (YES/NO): YES